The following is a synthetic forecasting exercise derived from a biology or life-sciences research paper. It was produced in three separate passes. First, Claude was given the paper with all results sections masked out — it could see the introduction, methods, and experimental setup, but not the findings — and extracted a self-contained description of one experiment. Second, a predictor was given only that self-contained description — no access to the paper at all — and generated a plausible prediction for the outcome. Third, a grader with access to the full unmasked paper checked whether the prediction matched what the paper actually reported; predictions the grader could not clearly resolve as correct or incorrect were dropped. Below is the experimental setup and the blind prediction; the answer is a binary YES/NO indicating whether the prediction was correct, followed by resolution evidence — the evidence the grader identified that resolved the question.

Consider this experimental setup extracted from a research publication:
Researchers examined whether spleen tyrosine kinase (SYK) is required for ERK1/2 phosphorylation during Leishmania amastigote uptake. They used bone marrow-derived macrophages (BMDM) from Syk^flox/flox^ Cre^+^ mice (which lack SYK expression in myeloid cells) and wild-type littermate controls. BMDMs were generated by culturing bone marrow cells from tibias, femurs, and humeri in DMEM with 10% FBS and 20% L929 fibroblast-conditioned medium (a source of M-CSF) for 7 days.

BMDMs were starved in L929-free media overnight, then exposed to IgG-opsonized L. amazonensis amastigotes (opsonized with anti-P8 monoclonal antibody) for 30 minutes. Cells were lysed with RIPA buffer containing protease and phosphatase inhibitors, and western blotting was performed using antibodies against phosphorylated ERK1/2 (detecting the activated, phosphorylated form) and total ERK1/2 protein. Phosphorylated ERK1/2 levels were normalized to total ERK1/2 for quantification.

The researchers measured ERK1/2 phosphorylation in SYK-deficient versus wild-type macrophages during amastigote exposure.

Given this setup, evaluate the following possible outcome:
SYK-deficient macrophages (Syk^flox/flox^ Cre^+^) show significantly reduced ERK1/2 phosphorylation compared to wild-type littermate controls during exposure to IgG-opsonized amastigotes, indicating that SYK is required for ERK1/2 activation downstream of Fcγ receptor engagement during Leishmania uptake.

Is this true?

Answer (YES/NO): YES